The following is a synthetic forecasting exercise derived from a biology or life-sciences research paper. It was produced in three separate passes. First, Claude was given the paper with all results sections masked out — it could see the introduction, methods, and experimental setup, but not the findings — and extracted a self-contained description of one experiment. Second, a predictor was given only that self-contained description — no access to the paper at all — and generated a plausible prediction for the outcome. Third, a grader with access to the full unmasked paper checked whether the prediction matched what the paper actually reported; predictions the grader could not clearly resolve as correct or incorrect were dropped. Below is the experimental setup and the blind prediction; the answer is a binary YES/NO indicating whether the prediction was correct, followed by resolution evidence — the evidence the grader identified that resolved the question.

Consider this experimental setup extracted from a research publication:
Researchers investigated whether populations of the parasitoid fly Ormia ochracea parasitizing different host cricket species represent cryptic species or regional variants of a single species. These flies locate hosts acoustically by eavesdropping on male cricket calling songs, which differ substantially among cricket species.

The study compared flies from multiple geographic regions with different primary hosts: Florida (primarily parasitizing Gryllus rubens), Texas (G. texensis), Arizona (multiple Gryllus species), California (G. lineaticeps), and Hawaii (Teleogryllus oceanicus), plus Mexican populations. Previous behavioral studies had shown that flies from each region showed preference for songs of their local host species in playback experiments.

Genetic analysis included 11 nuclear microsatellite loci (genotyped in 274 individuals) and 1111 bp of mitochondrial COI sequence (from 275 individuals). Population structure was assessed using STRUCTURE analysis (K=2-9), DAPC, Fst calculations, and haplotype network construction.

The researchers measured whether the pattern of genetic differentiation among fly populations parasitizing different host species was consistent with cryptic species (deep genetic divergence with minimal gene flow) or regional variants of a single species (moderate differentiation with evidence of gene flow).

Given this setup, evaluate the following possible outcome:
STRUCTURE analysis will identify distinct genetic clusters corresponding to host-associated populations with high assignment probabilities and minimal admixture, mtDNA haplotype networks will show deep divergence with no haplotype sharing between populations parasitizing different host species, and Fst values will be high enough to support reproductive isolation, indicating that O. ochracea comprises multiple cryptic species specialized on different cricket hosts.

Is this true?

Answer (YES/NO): NO